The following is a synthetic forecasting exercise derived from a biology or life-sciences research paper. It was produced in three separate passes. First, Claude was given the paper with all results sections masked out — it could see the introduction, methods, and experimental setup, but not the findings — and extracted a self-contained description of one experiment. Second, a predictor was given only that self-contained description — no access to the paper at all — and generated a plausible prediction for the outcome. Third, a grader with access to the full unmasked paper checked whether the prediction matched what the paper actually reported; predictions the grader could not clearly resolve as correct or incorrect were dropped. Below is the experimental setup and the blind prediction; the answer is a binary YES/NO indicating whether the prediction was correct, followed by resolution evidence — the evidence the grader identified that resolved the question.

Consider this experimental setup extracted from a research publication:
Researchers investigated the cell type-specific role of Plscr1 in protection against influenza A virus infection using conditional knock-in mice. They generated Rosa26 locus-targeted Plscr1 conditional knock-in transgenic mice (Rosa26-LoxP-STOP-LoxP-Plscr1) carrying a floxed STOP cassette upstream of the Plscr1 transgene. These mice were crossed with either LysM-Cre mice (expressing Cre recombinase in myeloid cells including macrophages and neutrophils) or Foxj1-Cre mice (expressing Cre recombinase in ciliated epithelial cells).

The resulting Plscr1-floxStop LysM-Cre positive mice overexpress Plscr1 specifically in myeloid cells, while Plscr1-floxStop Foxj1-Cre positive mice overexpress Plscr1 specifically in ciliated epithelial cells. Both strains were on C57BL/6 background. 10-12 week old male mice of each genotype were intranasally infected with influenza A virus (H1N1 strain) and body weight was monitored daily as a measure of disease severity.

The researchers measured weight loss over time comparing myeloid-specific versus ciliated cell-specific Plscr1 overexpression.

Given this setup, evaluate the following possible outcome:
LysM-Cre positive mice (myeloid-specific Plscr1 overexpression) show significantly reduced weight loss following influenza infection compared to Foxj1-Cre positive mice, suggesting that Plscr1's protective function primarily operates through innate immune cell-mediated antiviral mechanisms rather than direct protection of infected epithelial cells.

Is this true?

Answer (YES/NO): NO